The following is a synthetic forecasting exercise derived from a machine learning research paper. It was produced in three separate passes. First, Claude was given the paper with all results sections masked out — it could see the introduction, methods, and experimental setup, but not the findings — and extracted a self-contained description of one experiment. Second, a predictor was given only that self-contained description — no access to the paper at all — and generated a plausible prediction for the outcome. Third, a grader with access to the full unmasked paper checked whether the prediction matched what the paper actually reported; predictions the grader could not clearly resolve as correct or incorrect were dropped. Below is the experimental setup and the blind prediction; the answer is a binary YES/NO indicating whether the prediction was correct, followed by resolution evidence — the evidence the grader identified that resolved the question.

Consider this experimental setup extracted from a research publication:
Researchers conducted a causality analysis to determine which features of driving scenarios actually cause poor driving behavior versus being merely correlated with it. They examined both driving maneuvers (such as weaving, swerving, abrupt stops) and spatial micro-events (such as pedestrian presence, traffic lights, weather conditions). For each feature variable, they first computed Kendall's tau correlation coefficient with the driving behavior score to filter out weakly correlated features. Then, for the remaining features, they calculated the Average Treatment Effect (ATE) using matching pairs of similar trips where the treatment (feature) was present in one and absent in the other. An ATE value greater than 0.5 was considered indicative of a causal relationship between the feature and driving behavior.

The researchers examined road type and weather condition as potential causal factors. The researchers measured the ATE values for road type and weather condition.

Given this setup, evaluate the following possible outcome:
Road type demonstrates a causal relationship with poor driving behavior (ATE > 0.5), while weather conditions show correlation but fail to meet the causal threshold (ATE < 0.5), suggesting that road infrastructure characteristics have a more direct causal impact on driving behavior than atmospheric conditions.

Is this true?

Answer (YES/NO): NO